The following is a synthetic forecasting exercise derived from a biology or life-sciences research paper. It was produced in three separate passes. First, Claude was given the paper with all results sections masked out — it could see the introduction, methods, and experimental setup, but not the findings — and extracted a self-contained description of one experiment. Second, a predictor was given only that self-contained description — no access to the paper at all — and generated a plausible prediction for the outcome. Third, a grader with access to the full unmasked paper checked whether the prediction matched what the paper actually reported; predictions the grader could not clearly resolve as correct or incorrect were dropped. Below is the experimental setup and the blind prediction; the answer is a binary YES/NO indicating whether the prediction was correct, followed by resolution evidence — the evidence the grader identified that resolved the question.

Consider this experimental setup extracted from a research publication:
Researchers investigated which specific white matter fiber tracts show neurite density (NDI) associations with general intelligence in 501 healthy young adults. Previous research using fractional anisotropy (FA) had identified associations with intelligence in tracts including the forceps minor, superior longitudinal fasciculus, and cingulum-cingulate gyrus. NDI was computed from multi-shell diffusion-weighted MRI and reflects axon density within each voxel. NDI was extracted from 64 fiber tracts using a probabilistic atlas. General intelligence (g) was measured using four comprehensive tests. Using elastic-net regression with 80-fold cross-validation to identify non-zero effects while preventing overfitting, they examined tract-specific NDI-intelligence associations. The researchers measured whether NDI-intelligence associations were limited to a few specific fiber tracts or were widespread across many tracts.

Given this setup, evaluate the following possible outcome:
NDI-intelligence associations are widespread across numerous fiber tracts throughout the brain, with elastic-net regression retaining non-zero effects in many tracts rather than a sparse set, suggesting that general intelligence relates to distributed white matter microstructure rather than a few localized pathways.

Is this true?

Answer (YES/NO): YES